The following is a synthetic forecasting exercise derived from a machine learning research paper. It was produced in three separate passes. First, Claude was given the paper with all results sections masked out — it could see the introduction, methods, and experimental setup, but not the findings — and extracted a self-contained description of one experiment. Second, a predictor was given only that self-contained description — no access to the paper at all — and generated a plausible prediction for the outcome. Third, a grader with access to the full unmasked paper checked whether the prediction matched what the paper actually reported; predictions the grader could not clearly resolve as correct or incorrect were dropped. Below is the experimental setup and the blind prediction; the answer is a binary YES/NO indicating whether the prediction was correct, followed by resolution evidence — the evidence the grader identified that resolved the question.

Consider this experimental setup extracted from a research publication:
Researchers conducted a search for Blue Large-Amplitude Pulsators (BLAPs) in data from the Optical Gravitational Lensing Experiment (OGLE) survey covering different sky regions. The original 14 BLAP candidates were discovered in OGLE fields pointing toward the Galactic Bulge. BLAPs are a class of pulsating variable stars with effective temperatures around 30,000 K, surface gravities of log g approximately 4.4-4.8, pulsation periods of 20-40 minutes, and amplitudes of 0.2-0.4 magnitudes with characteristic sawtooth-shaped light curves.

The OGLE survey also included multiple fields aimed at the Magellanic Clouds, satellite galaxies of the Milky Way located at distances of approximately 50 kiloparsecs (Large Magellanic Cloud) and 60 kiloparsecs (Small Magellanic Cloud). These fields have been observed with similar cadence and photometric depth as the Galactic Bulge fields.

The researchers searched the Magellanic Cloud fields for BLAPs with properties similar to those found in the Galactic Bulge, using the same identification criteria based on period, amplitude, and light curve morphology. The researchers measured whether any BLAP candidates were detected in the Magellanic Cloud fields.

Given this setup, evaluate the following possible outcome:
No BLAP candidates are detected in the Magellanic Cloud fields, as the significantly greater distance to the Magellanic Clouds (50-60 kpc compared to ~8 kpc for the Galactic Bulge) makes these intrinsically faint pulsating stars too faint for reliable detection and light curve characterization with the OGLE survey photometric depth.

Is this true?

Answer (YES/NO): YES